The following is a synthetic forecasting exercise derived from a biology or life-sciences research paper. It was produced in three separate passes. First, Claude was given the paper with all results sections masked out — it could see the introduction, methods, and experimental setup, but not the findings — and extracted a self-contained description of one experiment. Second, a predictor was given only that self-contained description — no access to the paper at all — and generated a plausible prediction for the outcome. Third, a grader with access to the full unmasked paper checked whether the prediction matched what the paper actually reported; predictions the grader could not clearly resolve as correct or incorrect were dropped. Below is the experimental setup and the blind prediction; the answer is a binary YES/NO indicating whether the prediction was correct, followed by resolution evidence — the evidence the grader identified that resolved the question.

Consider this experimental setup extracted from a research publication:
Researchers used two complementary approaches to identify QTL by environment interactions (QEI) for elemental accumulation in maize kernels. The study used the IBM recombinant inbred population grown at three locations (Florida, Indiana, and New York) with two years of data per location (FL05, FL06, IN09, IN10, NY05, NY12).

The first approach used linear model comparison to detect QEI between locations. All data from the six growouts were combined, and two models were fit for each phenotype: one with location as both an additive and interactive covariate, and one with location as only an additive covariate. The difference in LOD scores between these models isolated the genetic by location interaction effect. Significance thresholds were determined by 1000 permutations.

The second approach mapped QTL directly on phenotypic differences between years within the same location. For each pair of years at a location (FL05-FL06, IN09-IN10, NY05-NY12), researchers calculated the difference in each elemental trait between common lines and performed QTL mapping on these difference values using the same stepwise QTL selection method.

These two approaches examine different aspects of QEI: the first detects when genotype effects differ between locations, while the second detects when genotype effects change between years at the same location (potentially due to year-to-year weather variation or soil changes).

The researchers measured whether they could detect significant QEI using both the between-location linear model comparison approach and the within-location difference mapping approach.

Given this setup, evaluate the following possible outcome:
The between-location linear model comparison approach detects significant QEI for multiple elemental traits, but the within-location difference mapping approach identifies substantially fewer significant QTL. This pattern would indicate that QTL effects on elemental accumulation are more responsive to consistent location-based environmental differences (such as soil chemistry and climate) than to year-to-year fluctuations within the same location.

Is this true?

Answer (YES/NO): NO